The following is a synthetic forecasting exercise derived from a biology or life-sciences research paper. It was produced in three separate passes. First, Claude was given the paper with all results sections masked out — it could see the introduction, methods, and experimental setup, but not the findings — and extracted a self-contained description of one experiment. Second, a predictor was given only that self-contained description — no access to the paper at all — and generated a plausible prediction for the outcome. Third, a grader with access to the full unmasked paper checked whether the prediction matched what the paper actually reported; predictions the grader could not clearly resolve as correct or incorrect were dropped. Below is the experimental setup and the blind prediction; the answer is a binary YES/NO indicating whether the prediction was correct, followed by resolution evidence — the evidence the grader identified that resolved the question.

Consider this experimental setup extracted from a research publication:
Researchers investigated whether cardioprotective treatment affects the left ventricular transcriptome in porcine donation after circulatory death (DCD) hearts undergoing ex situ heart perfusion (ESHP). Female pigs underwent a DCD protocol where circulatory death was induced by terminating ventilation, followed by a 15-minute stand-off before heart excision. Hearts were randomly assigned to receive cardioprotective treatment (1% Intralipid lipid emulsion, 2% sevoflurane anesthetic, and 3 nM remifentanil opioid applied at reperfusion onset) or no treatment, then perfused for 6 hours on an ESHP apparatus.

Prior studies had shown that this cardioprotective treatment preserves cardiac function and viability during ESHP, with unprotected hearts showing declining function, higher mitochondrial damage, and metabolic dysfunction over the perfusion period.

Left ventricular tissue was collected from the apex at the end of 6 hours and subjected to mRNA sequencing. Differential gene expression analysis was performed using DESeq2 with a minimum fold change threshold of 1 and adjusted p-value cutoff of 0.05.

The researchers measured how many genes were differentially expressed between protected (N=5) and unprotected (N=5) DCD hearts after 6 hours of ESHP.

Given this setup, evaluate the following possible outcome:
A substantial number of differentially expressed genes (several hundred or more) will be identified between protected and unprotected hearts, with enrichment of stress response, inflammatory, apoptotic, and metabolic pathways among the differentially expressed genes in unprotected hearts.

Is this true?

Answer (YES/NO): NO